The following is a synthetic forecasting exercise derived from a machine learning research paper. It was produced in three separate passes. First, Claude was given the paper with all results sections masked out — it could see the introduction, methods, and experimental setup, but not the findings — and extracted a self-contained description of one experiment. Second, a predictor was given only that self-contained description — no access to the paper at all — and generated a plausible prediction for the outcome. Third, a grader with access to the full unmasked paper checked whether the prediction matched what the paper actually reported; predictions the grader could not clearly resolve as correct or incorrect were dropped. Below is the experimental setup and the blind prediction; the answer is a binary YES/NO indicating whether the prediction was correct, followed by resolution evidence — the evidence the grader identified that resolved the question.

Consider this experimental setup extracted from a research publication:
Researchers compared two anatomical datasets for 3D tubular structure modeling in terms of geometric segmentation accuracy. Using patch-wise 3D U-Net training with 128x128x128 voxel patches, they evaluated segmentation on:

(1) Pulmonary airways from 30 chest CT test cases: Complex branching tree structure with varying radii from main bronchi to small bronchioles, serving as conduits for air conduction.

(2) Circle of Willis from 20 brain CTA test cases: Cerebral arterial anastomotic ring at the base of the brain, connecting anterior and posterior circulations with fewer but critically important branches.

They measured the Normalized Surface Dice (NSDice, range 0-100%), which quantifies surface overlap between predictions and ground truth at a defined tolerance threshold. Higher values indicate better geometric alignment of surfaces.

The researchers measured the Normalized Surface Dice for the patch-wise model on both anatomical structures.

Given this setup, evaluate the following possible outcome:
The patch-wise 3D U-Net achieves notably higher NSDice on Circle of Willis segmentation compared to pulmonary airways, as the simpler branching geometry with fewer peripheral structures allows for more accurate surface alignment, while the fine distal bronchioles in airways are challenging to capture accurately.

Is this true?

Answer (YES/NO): NO